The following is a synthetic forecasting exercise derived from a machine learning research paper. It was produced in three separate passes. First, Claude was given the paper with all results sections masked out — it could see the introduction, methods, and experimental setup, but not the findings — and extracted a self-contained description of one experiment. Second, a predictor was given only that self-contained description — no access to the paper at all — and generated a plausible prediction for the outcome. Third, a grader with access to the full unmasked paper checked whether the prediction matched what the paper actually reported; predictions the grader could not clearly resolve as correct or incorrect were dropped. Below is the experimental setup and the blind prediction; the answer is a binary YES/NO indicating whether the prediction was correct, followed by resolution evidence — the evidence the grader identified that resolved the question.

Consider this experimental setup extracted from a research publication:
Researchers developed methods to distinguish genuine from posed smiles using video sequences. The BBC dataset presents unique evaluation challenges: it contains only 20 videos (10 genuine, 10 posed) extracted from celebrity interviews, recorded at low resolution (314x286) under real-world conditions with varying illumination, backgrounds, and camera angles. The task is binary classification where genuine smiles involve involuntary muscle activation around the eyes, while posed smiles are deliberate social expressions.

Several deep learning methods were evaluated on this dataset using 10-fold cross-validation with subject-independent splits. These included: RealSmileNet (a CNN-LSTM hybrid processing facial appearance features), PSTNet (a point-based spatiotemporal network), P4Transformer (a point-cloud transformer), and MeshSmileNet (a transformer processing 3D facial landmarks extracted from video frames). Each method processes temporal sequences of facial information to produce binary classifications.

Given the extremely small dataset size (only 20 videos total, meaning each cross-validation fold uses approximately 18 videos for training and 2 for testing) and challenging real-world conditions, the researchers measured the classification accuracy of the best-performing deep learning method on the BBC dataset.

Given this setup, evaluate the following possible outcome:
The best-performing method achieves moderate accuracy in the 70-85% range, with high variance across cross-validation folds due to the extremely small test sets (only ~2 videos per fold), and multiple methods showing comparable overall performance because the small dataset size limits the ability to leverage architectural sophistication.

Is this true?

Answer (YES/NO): NO